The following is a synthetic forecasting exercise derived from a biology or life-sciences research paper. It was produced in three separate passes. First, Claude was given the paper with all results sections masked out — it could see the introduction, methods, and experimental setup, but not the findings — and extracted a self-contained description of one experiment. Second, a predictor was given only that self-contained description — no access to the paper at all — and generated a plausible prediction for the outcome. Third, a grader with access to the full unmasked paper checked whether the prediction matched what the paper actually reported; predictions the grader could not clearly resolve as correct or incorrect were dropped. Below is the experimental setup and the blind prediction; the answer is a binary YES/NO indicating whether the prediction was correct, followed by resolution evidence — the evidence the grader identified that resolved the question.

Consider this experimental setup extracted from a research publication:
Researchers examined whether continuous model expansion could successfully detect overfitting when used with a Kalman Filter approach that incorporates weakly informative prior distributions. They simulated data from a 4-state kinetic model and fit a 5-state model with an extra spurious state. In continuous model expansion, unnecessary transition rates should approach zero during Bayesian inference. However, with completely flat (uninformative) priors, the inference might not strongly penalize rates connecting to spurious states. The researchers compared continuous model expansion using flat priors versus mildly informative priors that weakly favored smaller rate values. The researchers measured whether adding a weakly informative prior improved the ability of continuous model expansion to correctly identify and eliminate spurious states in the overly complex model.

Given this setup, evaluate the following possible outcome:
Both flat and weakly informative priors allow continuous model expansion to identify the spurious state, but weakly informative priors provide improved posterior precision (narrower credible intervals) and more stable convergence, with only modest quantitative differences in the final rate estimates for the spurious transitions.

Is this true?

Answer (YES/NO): NO